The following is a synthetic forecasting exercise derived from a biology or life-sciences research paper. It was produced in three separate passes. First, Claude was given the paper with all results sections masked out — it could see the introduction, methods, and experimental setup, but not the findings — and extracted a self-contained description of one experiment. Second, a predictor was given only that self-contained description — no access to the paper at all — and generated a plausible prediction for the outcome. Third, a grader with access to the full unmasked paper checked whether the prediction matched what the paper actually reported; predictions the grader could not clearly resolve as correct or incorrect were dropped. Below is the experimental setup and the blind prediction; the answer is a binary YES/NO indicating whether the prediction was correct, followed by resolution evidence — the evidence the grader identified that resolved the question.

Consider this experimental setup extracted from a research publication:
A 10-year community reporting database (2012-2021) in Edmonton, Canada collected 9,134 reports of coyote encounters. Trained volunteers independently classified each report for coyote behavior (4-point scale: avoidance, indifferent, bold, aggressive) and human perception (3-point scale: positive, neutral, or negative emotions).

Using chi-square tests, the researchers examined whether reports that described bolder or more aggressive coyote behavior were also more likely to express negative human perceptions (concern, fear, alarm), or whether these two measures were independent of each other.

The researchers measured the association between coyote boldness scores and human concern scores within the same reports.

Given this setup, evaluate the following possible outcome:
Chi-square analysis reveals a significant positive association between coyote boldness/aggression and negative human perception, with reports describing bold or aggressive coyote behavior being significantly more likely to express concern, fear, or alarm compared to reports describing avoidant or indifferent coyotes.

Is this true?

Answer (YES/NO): YES